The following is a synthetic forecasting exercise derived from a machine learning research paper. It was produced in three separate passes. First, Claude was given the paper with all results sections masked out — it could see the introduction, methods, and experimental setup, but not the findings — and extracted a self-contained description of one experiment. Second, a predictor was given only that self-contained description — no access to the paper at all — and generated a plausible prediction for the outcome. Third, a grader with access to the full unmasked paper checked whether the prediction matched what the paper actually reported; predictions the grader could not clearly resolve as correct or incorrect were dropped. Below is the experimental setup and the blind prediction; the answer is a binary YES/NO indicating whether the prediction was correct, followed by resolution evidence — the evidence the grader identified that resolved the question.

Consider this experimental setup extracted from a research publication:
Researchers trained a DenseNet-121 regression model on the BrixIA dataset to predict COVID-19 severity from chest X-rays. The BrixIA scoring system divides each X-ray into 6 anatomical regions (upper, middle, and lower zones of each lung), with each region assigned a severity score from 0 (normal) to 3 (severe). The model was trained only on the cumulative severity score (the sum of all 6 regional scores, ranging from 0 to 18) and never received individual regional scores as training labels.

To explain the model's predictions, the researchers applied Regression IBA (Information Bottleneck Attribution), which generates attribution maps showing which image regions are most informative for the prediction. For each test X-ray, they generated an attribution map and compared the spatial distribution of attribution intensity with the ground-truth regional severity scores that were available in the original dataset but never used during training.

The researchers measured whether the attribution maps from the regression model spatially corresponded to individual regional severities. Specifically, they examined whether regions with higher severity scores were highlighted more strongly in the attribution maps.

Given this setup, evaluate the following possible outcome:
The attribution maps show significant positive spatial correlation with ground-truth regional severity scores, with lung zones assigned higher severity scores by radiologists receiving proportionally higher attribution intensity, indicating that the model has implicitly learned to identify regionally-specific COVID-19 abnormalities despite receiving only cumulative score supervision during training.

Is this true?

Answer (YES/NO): YES